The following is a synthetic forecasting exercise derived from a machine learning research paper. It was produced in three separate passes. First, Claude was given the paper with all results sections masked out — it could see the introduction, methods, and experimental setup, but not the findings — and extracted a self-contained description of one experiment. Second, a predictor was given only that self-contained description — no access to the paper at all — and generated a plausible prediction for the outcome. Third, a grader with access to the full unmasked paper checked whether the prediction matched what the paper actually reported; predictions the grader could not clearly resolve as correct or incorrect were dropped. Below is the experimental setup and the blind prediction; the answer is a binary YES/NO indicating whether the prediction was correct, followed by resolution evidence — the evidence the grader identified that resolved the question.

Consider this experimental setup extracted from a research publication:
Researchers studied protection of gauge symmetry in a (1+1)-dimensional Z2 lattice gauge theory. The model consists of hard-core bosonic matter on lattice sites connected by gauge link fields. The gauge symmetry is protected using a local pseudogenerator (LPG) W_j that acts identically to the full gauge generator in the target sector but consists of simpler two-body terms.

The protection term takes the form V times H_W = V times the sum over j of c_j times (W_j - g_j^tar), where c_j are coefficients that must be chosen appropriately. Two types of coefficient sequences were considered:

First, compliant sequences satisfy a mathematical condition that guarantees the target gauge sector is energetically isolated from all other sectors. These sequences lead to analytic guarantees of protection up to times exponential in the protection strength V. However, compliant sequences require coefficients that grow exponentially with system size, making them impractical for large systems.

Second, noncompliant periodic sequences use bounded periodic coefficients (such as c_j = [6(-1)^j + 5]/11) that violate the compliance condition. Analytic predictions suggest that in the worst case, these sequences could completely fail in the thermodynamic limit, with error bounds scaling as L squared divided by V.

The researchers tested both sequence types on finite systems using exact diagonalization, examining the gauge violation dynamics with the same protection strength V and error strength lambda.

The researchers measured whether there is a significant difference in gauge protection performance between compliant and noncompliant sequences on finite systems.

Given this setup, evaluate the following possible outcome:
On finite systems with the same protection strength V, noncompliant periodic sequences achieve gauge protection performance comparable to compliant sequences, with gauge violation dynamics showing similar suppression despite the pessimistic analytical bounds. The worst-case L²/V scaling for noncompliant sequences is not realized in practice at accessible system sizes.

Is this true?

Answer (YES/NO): YES